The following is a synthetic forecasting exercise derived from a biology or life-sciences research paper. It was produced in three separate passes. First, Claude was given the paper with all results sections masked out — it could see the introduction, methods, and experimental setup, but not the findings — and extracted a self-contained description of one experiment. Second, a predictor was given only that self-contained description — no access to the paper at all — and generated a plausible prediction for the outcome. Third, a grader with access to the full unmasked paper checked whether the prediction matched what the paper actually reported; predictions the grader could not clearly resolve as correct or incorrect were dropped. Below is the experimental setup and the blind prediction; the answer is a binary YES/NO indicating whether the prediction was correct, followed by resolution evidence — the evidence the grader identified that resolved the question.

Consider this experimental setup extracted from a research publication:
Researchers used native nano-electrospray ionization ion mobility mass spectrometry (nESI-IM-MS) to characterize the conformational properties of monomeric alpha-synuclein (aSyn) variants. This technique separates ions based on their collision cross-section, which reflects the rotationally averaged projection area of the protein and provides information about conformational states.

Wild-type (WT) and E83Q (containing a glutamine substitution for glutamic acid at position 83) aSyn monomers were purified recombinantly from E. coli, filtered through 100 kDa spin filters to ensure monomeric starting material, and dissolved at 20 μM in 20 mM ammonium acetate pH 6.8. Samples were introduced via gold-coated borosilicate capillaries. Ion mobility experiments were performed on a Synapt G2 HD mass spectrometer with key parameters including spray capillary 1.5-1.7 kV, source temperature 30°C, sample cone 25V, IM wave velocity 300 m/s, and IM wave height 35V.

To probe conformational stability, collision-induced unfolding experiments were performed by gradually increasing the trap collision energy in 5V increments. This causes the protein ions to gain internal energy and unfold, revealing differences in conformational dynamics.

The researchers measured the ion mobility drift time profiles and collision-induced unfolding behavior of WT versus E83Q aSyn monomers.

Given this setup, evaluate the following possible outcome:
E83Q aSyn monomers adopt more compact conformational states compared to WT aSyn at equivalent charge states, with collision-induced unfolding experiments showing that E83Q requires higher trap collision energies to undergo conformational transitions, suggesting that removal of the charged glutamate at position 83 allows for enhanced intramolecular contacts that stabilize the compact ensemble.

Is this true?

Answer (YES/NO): NO